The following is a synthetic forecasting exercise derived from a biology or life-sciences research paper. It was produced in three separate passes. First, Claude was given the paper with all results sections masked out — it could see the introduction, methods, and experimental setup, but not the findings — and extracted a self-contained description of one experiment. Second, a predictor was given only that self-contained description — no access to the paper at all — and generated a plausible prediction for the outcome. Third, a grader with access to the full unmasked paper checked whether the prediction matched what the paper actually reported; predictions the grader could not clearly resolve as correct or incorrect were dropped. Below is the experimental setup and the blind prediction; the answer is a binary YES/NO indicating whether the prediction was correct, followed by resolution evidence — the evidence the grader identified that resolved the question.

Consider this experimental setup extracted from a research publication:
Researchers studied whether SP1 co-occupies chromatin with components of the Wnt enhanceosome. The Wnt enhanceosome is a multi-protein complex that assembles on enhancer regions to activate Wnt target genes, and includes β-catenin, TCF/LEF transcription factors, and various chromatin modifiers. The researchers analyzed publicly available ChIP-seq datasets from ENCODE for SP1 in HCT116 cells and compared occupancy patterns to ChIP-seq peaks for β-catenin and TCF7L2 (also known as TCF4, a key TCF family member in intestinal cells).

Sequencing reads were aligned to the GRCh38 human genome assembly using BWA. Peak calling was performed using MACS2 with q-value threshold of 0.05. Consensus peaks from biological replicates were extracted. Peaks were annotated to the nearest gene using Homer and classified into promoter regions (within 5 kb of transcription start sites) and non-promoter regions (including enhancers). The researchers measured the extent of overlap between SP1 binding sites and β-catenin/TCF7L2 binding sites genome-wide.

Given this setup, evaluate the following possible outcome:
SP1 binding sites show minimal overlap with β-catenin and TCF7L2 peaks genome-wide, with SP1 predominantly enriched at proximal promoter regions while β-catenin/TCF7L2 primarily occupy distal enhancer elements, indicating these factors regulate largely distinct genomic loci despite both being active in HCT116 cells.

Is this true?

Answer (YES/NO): NO